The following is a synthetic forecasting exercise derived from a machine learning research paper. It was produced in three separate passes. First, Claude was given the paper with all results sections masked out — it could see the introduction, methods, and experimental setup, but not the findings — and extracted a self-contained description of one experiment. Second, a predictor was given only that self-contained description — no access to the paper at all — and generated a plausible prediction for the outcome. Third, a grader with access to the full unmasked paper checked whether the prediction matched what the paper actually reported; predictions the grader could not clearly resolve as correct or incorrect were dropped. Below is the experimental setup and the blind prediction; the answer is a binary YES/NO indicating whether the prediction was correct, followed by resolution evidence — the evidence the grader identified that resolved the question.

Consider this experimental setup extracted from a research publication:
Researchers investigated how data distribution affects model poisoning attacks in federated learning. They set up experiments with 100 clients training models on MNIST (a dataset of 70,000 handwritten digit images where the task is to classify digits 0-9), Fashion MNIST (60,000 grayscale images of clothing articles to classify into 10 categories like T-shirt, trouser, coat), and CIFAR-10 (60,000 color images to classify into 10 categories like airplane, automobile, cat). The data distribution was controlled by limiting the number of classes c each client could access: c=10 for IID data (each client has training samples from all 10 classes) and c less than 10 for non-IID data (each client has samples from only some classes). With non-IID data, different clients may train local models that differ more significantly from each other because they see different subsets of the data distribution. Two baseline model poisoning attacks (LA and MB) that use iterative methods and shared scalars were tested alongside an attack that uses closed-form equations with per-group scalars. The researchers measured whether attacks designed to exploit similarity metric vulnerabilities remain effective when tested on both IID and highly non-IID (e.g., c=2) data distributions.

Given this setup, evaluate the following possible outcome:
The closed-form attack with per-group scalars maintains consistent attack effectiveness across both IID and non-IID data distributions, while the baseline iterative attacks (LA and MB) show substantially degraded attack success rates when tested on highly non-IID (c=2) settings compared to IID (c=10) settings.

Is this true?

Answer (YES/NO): NO